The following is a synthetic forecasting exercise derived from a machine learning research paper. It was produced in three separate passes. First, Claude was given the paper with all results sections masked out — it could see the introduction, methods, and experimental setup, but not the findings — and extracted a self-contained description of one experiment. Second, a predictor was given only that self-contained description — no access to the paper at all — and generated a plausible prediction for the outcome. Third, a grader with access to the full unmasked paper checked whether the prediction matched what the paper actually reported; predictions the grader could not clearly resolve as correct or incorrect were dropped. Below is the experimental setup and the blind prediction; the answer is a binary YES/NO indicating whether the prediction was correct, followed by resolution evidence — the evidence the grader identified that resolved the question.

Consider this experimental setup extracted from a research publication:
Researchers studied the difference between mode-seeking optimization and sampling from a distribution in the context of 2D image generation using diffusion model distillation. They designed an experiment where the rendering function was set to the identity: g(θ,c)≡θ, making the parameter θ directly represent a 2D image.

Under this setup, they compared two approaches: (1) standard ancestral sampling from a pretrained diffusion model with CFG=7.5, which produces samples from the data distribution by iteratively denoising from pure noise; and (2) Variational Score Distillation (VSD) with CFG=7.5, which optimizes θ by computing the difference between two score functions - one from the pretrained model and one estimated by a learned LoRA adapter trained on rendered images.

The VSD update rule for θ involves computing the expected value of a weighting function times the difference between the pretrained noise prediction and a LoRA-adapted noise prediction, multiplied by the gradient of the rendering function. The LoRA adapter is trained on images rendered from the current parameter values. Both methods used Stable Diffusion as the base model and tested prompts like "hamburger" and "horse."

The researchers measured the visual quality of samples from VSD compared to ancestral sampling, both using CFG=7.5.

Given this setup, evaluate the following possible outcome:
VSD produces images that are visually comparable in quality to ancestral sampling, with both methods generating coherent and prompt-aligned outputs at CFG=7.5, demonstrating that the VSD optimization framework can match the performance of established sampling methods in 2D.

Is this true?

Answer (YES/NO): YES